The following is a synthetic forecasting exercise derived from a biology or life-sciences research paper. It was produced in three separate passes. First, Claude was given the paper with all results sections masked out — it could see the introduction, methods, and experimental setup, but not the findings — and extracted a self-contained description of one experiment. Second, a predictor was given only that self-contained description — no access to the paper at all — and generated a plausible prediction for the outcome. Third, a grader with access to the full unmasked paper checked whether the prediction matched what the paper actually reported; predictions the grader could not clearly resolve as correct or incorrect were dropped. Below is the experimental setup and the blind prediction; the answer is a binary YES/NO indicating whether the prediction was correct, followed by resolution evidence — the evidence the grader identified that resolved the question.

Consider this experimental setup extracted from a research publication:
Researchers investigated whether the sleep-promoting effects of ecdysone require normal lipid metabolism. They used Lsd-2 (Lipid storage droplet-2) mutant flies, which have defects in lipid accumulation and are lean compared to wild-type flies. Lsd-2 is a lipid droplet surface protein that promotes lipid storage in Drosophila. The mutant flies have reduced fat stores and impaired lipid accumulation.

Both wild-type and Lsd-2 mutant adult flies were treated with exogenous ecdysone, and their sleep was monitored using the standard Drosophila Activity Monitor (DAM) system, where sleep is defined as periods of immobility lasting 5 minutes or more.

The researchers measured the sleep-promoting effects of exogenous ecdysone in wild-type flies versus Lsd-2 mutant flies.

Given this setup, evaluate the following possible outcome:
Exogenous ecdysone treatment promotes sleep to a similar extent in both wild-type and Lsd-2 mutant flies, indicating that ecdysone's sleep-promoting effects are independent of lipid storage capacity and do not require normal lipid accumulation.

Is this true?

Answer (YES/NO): NO